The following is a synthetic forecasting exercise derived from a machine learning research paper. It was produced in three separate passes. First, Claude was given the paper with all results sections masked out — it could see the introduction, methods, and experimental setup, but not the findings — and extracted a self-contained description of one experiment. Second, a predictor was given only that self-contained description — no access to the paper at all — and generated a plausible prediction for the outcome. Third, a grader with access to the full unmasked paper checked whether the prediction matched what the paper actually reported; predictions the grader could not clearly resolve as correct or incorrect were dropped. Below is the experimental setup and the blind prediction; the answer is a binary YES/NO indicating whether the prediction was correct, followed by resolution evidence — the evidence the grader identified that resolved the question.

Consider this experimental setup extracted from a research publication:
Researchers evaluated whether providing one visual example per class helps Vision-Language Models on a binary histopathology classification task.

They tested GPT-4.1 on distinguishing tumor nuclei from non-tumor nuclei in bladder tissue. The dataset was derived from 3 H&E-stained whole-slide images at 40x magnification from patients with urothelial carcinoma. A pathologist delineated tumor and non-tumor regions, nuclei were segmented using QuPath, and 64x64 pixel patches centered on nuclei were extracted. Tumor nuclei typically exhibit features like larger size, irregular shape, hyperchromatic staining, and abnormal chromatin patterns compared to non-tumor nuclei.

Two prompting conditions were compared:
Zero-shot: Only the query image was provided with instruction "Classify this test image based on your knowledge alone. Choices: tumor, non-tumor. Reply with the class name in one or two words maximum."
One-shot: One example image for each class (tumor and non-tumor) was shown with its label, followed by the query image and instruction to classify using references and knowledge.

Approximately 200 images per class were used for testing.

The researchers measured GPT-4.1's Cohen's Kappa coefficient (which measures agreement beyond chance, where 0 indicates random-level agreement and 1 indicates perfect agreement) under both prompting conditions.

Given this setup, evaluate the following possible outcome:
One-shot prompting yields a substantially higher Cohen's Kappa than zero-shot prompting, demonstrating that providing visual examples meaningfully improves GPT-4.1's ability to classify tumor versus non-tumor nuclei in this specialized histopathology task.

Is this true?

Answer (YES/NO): YES